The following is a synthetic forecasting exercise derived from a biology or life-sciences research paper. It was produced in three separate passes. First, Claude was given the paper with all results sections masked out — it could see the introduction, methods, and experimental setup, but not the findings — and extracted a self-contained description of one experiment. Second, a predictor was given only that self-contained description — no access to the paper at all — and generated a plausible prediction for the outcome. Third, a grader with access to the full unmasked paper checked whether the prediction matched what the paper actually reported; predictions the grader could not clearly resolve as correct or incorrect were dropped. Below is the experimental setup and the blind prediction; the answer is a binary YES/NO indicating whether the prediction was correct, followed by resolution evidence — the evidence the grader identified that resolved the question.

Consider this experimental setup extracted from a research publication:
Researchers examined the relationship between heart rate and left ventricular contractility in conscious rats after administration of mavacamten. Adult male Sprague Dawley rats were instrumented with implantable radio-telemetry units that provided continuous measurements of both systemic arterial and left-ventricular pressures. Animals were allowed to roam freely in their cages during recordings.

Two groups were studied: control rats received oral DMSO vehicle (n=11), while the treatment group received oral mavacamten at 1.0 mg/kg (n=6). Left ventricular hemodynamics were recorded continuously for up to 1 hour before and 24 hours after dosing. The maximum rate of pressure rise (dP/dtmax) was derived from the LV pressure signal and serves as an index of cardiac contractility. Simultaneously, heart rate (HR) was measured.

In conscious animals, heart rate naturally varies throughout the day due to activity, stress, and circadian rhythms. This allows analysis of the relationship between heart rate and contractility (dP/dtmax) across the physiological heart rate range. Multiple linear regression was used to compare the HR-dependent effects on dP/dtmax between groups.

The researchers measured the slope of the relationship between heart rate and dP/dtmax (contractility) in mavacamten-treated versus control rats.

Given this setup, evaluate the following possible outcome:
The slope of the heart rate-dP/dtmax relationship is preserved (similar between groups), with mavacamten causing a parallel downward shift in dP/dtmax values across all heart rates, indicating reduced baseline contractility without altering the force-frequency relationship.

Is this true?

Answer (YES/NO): NO